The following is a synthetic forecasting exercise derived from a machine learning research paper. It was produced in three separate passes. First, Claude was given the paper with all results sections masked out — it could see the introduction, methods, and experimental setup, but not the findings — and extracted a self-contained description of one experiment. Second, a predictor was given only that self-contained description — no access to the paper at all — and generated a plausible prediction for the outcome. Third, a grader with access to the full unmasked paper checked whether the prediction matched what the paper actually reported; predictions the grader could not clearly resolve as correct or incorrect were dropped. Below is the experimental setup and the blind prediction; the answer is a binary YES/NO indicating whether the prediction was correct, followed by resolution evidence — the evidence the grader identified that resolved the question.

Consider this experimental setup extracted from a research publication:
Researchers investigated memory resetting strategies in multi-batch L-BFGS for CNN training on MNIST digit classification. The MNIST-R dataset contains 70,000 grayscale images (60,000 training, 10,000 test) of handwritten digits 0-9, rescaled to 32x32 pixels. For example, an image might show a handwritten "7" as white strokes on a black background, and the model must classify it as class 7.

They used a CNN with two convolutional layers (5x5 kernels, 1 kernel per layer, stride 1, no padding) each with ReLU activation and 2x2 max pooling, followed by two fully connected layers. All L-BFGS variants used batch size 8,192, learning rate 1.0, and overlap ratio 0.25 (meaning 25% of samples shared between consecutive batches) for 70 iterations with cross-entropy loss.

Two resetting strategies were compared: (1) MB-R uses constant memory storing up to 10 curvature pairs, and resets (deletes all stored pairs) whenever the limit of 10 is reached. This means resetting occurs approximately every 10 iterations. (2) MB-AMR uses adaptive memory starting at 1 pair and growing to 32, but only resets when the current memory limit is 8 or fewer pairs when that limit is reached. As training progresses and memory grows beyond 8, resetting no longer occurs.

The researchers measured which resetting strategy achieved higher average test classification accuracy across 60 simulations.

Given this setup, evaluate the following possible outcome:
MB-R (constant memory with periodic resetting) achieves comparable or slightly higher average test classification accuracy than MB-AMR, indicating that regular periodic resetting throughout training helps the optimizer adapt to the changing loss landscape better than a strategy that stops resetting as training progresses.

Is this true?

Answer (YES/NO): NO